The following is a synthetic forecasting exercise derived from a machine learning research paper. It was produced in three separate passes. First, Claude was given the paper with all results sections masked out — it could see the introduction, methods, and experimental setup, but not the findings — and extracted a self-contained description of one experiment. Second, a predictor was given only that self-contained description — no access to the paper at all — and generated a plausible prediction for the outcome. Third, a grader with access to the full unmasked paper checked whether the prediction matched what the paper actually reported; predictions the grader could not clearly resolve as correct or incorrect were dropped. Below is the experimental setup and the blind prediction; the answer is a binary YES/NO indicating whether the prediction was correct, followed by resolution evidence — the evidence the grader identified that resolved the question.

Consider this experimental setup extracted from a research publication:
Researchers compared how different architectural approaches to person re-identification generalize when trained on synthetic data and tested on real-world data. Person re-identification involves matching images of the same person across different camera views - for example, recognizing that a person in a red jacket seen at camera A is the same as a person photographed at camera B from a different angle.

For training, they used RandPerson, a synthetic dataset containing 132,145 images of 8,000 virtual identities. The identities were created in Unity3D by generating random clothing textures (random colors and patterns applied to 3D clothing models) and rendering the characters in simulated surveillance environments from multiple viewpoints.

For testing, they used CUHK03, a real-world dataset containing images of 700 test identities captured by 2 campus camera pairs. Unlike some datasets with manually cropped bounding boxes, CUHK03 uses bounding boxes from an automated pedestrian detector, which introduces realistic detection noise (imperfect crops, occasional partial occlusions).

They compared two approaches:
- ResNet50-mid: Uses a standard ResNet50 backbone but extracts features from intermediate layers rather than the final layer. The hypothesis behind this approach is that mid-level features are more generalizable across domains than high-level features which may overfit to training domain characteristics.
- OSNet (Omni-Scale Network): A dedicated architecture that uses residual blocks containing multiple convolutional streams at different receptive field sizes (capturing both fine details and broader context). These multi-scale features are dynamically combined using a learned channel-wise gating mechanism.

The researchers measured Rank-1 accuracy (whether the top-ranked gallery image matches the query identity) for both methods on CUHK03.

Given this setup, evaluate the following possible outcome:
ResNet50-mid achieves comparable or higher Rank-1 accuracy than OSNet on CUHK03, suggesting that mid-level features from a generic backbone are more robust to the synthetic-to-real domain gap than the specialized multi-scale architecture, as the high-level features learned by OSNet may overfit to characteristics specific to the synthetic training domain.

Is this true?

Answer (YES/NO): NO